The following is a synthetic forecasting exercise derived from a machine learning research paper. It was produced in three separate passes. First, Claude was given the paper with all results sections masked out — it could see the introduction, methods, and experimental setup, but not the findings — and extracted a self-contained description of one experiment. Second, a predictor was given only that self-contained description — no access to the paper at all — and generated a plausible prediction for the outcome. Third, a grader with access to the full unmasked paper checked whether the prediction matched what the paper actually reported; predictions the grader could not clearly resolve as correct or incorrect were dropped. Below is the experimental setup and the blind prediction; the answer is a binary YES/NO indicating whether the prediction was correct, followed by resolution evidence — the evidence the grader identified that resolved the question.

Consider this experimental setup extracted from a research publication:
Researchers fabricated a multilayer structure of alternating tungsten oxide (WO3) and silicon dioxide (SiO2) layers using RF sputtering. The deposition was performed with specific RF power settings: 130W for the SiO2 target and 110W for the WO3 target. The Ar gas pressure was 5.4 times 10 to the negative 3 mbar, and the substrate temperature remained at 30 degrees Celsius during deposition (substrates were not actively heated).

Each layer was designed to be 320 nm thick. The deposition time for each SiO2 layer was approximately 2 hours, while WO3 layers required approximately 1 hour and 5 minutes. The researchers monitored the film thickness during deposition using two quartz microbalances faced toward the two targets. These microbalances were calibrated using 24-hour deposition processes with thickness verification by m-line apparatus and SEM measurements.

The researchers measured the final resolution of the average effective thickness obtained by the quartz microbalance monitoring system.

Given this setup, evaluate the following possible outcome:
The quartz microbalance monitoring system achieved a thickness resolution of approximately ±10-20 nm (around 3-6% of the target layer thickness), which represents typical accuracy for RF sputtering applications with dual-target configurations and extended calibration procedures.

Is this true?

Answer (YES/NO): NO